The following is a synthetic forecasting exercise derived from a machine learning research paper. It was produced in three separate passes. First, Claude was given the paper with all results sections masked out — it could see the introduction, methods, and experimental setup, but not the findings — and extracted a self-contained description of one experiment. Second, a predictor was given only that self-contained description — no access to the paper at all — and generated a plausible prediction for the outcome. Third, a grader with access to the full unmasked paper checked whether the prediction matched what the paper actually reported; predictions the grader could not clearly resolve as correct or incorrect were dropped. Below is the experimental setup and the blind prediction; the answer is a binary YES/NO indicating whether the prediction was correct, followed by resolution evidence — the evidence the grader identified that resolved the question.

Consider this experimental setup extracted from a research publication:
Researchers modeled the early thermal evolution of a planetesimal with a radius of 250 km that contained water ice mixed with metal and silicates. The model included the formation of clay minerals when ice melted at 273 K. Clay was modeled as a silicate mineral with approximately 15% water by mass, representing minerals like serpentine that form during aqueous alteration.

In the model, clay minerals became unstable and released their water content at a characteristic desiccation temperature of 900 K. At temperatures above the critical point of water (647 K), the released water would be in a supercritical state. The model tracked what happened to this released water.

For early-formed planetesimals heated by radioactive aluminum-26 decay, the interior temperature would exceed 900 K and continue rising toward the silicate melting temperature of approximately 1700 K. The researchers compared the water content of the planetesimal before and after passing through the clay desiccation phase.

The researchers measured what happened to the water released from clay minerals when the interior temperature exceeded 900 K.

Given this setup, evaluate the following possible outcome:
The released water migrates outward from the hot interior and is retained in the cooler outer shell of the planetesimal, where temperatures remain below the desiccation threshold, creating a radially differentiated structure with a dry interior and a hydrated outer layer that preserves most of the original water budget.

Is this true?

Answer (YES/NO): NO